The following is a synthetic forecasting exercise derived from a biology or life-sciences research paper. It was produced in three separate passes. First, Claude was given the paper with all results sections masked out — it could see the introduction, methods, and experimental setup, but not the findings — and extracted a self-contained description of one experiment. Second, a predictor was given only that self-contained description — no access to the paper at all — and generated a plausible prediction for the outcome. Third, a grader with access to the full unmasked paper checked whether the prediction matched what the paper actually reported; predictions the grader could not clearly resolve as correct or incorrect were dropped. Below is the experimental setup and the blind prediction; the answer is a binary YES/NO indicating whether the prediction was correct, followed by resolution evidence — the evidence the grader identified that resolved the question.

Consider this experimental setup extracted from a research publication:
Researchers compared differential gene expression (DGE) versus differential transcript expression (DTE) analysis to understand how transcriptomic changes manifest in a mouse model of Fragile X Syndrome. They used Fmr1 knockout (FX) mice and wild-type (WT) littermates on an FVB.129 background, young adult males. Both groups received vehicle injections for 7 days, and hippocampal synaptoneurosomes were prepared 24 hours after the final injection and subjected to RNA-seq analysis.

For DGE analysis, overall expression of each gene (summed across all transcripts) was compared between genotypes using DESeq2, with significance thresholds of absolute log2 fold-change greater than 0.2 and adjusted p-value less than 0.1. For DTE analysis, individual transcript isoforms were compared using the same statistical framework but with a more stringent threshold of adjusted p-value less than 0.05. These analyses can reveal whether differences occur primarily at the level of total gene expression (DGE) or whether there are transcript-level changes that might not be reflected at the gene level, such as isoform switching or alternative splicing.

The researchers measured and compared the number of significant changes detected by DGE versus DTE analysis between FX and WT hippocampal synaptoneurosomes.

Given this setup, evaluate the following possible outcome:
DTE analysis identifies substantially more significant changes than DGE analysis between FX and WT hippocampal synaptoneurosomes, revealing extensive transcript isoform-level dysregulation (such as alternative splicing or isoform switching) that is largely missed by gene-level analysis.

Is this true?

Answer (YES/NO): YES